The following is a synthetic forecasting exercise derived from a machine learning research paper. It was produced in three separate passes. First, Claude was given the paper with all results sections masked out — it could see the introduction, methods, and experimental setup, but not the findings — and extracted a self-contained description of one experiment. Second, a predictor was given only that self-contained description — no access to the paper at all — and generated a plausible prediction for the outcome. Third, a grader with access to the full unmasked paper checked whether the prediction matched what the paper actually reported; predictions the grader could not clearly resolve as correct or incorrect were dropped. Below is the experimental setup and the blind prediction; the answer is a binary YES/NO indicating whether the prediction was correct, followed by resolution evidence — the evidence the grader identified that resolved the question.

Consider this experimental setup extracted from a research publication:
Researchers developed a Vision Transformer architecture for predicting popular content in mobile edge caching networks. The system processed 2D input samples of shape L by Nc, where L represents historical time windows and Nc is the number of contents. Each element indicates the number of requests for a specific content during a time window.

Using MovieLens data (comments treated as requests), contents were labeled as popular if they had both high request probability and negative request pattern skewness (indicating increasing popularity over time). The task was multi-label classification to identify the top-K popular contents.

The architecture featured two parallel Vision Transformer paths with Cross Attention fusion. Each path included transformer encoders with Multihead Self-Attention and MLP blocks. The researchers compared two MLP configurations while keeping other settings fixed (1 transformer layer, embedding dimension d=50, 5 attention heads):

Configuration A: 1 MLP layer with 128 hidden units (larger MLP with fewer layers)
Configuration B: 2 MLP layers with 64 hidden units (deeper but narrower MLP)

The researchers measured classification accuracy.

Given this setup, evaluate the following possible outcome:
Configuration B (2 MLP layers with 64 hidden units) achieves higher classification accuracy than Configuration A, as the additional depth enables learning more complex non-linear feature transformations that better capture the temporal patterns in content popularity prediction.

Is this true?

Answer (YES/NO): YES